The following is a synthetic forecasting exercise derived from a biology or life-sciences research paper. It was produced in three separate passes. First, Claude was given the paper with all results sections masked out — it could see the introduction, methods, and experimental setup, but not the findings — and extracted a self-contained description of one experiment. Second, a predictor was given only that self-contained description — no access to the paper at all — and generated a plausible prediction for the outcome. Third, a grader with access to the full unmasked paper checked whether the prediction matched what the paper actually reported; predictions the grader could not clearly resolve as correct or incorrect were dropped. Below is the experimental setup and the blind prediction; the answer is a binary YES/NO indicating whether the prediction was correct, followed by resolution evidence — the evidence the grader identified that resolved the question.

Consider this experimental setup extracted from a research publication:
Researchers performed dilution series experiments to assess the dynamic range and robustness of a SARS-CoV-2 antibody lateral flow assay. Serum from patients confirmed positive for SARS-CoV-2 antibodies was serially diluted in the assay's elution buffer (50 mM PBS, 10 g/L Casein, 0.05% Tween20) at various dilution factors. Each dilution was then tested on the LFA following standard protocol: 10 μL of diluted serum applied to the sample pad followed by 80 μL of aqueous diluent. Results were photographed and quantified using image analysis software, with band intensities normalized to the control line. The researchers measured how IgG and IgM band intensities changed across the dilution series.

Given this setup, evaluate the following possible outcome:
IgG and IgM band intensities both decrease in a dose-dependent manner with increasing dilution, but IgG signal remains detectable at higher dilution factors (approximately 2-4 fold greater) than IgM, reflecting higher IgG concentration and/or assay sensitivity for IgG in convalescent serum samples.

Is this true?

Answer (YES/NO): NO